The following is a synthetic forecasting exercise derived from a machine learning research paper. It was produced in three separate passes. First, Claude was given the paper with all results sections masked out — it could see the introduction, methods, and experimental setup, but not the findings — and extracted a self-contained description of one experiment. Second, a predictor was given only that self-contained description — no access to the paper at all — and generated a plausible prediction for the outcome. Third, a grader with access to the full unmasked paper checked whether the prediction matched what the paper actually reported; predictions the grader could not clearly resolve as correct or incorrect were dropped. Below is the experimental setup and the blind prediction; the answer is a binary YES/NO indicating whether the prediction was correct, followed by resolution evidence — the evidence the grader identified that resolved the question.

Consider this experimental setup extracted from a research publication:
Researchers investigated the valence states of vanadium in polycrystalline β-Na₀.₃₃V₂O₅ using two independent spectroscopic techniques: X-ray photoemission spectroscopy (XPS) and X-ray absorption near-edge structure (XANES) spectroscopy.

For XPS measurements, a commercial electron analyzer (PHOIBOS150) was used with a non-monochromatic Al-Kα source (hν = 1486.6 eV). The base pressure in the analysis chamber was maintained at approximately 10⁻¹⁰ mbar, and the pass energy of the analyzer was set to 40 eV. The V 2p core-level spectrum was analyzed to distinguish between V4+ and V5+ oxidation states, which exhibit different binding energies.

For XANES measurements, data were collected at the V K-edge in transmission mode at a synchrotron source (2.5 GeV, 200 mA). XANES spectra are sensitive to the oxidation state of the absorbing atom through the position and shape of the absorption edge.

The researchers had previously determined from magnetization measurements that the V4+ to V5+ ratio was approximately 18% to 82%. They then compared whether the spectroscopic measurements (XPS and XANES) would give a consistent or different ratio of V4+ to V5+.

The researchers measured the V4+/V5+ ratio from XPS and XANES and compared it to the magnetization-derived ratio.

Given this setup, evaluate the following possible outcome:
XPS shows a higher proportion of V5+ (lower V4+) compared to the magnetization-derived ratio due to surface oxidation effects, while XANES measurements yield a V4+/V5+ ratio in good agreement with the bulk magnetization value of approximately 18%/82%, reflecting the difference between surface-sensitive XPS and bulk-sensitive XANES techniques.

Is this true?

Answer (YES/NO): NO